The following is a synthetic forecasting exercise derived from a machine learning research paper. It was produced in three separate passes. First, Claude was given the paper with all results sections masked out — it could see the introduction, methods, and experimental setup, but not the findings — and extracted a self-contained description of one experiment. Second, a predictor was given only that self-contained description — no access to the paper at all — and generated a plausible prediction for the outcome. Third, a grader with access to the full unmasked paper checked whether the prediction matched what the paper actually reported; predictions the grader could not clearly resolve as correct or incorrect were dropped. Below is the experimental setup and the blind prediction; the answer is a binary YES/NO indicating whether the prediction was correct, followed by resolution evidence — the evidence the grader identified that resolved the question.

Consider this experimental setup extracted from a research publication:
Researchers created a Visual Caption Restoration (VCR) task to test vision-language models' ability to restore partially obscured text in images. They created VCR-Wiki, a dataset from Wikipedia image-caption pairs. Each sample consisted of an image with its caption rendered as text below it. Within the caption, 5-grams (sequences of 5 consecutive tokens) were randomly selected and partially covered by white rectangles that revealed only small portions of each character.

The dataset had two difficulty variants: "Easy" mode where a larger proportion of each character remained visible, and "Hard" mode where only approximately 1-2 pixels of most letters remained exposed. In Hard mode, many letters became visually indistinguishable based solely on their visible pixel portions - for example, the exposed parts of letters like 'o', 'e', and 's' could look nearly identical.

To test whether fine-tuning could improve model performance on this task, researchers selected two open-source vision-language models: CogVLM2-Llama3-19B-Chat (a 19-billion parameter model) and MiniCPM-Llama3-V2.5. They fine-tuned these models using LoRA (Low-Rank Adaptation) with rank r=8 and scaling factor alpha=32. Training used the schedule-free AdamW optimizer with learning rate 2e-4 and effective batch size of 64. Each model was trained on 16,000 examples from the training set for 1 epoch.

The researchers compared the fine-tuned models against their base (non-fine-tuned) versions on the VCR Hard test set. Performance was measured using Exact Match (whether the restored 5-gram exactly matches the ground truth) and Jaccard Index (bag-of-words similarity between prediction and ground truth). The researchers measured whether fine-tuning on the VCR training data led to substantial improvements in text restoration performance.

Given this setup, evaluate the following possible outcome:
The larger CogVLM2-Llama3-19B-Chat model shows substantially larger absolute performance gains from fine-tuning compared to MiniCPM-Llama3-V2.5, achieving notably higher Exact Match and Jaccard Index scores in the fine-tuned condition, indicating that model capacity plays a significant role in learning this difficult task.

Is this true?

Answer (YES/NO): YES